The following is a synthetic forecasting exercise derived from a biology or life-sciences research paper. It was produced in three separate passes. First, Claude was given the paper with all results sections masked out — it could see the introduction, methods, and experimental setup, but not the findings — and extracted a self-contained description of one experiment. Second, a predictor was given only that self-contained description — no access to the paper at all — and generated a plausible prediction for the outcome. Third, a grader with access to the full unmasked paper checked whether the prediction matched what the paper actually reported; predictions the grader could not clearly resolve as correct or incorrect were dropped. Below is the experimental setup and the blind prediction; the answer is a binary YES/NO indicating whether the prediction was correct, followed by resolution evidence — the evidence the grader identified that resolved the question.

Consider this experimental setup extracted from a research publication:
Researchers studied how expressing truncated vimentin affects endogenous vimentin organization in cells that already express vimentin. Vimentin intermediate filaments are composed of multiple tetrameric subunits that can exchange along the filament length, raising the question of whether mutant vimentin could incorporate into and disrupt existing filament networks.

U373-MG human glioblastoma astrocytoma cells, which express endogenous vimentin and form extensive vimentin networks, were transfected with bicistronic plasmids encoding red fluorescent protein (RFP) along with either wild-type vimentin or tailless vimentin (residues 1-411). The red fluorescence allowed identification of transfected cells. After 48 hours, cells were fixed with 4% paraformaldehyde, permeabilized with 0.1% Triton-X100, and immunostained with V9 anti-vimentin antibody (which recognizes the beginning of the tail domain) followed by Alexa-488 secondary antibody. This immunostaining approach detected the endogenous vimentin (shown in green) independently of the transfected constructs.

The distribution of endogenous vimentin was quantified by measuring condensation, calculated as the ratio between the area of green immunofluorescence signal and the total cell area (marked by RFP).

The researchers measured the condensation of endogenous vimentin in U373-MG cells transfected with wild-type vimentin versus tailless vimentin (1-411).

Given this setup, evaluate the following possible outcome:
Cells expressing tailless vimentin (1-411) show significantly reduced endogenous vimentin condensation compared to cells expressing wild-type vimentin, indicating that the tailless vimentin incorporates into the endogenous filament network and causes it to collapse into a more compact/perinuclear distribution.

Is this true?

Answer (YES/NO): YES